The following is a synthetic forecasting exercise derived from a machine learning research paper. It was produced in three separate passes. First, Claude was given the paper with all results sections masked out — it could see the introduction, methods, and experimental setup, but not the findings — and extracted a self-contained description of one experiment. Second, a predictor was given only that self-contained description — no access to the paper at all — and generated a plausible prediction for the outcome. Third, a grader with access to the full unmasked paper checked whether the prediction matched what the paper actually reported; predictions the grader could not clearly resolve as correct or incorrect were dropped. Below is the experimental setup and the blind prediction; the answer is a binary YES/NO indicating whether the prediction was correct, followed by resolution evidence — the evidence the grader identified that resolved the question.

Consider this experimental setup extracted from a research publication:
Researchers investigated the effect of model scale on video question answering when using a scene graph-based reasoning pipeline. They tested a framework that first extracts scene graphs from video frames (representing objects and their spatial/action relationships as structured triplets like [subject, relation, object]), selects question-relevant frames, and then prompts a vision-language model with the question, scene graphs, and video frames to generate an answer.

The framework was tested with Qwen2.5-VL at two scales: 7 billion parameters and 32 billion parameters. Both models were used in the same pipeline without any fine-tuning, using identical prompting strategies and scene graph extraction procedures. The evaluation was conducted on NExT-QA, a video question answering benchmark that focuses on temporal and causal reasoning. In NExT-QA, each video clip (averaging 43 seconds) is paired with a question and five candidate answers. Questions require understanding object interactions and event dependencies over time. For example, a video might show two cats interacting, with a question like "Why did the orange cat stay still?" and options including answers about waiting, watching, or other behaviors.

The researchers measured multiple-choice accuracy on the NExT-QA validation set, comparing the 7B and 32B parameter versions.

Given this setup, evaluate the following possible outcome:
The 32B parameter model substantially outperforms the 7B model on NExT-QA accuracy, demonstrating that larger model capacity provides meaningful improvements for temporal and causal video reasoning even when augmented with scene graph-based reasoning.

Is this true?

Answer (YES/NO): NO